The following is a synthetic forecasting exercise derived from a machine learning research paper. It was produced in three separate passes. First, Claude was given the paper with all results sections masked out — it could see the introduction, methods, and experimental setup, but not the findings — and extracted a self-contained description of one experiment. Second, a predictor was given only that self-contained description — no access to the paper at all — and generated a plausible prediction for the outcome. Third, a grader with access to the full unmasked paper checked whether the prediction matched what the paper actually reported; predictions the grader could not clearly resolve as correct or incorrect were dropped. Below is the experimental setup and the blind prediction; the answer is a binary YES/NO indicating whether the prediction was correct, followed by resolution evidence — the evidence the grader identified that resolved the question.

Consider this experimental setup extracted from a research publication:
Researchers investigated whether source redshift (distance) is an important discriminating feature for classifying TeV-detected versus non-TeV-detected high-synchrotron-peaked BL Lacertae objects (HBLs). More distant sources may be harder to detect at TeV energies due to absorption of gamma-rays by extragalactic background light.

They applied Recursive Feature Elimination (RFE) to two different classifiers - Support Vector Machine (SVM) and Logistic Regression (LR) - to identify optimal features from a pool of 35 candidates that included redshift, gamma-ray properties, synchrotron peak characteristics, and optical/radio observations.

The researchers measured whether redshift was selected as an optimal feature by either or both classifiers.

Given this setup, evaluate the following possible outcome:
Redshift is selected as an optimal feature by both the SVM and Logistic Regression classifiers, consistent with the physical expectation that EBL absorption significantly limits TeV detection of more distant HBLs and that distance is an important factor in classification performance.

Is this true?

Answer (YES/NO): NO